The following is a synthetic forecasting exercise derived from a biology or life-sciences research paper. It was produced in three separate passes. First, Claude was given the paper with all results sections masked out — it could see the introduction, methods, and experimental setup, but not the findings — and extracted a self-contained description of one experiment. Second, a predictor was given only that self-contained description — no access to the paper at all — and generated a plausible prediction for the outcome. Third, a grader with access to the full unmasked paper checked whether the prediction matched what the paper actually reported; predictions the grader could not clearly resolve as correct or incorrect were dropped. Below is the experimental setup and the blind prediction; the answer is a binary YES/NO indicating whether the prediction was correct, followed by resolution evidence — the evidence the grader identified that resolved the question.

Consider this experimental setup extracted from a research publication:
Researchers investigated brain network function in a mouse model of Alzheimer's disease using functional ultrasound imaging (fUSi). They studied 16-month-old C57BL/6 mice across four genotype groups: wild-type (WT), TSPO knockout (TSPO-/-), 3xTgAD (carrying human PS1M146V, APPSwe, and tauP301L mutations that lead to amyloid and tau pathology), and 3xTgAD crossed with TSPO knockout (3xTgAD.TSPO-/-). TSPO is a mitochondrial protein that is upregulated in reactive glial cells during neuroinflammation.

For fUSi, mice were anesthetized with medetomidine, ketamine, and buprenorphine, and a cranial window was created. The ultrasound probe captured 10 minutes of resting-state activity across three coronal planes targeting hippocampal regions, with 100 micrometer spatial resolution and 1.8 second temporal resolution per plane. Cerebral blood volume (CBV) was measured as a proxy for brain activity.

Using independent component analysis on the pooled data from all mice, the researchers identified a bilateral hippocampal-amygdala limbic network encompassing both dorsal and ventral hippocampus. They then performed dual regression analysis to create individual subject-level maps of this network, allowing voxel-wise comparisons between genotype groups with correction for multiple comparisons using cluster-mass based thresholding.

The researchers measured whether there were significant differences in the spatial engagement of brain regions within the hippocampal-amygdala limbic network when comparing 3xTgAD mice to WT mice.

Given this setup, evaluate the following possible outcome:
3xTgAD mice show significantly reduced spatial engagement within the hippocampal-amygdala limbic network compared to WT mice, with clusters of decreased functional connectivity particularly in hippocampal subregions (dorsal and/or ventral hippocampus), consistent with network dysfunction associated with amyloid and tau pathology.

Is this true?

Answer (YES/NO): NO